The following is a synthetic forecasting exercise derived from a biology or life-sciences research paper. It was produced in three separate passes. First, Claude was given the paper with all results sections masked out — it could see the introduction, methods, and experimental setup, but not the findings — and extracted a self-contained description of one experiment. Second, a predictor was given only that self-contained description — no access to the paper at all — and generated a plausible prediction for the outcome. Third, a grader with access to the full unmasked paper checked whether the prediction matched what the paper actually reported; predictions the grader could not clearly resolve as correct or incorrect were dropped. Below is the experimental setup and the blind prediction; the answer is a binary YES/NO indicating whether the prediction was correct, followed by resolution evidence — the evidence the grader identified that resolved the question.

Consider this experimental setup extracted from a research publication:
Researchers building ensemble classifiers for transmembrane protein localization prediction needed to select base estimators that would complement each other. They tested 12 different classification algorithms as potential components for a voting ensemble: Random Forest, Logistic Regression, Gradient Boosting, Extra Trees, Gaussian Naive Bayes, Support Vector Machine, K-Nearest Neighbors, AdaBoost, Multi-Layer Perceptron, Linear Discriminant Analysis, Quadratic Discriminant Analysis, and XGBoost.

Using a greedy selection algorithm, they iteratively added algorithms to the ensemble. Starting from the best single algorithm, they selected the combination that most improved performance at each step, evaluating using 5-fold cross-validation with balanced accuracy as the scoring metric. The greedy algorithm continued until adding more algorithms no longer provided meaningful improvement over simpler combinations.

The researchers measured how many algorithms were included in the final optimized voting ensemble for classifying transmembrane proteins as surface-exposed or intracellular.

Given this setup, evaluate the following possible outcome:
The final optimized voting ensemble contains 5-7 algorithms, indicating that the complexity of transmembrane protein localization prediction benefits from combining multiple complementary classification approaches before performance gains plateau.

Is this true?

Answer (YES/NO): NO